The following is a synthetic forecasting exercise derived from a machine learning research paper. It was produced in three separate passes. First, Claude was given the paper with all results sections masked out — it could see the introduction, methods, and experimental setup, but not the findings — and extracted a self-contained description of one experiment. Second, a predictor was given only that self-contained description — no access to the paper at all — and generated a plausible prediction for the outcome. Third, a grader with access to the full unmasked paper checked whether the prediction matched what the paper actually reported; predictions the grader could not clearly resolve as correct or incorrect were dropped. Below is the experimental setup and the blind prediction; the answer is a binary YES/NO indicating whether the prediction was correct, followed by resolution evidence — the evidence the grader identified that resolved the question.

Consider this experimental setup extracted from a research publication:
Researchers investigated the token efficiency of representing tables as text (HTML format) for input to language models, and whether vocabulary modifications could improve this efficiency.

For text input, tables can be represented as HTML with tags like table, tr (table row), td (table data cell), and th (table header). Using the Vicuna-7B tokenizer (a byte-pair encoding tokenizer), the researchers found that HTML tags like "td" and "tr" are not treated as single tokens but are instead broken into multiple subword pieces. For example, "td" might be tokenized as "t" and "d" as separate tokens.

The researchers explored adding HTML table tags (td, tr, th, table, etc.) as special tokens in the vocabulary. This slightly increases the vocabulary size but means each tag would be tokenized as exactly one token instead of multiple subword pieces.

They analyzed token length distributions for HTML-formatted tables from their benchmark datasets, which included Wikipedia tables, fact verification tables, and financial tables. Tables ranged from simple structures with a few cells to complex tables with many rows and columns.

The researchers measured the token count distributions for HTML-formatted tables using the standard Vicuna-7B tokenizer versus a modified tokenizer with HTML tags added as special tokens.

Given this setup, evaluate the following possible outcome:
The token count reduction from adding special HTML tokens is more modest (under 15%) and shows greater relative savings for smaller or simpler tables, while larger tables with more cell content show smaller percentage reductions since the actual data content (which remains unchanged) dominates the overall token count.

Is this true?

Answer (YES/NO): NO